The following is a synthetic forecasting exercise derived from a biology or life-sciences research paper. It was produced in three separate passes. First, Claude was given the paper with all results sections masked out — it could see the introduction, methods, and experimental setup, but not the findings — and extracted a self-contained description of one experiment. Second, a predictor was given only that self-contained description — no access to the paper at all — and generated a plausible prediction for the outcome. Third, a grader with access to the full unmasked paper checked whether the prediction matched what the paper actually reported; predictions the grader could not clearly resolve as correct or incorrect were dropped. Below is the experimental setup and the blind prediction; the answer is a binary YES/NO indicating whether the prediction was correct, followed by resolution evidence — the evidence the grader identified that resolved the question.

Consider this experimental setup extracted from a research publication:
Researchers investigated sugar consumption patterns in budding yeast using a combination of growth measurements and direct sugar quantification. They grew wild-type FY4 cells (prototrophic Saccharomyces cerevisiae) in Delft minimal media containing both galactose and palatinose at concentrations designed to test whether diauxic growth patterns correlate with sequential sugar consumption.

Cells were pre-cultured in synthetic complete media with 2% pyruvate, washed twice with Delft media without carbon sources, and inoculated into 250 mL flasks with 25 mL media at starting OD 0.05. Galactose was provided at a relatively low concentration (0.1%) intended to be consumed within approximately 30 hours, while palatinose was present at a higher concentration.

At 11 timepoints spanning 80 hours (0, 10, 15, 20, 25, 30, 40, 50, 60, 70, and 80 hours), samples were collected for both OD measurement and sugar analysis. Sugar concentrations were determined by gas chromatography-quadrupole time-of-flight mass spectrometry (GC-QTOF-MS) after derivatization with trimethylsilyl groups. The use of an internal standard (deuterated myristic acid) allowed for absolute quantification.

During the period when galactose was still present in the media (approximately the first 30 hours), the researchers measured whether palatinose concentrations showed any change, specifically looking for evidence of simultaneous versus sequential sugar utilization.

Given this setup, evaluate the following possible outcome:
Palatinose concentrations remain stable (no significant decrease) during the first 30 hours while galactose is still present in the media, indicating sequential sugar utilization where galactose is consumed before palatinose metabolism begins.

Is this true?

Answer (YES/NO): YES